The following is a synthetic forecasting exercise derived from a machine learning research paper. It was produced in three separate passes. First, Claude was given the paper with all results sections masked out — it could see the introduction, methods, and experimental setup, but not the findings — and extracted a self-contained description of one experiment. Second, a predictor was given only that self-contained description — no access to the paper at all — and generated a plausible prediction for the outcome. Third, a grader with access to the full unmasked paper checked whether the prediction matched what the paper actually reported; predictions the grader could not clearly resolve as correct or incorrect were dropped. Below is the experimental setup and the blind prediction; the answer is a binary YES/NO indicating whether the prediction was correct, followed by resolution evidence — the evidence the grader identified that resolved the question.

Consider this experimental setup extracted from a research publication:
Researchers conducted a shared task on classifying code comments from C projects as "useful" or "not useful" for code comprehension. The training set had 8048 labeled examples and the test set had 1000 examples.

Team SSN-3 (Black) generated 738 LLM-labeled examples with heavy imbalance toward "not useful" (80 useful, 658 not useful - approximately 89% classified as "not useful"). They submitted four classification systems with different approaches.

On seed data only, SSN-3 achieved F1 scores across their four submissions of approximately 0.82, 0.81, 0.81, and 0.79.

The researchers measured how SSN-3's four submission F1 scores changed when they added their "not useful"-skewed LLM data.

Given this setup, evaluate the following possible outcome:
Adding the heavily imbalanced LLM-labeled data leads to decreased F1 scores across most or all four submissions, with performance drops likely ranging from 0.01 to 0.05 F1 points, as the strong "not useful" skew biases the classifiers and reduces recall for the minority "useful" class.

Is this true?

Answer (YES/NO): NO